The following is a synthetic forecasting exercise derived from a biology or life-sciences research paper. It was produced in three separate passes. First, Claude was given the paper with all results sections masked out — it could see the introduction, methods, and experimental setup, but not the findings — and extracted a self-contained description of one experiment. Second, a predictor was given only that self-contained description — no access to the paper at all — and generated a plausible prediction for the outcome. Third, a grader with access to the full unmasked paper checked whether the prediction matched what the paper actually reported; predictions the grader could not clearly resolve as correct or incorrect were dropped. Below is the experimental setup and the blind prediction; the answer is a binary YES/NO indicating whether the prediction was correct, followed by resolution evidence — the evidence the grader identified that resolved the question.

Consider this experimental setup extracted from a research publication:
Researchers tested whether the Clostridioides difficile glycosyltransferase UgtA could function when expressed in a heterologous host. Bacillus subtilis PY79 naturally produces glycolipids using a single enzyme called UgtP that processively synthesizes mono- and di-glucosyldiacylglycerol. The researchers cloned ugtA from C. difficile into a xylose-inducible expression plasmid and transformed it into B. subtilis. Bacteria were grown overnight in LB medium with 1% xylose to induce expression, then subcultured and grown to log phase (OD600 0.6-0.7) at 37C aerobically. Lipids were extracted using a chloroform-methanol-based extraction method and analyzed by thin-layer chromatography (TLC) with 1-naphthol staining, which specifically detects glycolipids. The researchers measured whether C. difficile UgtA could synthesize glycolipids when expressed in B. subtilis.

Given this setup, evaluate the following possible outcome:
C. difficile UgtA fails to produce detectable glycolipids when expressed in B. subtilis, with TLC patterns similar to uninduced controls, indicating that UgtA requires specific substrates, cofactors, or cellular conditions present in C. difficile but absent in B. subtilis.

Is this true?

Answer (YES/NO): NO